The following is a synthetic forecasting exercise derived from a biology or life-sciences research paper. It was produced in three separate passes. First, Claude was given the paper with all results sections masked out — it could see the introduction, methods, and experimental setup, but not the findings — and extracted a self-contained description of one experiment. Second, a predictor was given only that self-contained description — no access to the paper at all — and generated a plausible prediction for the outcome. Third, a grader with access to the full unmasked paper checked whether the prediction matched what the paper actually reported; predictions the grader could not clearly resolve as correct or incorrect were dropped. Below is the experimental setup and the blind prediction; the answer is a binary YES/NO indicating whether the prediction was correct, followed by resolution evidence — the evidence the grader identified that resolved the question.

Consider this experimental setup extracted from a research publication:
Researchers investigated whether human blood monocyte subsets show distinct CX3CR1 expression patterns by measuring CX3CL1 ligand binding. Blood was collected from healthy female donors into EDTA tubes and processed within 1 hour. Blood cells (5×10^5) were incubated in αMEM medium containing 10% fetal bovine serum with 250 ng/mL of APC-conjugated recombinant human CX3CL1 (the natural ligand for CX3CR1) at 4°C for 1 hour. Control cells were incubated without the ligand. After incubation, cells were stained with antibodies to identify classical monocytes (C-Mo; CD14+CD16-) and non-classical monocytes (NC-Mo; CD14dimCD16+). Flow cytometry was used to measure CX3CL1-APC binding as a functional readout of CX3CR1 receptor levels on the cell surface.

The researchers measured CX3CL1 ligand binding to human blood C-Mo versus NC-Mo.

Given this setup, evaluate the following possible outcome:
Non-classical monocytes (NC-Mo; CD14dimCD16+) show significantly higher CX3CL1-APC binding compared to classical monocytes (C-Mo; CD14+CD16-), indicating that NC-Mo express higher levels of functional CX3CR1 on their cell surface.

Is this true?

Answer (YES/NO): YES